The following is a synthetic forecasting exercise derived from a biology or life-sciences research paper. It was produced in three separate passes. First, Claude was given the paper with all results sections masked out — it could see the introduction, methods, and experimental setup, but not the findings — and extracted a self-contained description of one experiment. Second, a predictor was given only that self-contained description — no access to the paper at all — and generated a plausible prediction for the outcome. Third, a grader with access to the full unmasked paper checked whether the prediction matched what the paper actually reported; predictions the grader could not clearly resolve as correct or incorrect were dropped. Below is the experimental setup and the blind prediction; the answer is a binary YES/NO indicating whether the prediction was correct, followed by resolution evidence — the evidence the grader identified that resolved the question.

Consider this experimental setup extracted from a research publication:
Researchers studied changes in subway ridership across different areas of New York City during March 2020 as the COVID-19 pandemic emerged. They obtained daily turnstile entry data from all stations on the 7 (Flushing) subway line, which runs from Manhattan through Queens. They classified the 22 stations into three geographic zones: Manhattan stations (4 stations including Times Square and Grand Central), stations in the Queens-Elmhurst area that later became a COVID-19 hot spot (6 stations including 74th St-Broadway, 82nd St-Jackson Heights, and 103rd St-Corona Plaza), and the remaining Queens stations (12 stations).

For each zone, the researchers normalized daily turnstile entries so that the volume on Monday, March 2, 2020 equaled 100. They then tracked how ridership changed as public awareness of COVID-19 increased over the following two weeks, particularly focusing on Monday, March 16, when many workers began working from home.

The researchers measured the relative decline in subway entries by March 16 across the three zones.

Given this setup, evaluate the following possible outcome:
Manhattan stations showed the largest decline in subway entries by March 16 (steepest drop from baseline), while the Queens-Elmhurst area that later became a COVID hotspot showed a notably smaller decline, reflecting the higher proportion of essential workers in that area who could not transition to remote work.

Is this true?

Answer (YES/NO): YES